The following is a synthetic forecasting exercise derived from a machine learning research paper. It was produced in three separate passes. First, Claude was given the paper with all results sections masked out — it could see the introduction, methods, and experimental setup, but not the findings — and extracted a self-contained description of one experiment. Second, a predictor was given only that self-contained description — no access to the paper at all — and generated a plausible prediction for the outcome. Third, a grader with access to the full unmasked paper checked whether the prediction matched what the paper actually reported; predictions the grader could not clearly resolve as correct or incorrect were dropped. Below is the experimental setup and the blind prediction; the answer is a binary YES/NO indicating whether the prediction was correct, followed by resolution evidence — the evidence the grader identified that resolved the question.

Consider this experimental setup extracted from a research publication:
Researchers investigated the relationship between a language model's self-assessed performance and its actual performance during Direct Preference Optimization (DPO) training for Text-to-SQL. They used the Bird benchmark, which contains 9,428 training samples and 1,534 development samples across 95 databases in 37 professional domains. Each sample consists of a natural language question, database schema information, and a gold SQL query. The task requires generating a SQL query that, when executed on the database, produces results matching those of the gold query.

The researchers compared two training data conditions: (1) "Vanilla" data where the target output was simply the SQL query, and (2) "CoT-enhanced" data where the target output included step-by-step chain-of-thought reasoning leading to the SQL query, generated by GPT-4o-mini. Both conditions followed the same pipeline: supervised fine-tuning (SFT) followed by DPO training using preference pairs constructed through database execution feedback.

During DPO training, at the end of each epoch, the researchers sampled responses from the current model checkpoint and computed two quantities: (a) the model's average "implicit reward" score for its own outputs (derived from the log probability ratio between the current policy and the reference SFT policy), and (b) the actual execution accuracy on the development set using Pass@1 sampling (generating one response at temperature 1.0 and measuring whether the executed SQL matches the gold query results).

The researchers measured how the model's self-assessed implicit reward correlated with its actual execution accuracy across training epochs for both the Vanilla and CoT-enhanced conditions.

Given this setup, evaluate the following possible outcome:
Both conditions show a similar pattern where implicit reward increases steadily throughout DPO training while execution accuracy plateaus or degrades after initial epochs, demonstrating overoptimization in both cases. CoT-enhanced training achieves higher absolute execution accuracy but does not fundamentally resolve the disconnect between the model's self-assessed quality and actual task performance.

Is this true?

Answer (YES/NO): NO